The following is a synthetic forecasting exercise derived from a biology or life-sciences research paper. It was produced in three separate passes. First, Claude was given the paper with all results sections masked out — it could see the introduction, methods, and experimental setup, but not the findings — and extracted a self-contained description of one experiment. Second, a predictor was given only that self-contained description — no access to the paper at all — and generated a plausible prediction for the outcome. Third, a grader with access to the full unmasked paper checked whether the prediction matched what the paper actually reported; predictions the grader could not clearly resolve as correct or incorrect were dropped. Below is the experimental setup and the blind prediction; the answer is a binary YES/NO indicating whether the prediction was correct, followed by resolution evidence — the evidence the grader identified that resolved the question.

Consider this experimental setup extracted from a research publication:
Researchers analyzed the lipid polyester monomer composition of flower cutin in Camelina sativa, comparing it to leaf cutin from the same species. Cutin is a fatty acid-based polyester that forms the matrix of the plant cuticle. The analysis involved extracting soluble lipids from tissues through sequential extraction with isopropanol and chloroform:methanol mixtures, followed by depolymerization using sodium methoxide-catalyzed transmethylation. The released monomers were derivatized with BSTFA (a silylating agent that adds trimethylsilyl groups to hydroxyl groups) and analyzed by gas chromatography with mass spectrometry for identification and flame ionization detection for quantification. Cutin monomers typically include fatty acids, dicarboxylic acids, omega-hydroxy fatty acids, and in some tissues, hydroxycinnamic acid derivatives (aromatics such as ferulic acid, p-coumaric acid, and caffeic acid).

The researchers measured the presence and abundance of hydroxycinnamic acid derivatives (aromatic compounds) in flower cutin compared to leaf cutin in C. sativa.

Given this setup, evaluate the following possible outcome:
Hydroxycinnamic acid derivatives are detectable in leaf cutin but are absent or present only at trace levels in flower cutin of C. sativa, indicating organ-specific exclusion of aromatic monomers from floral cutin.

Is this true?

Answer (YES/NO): YES